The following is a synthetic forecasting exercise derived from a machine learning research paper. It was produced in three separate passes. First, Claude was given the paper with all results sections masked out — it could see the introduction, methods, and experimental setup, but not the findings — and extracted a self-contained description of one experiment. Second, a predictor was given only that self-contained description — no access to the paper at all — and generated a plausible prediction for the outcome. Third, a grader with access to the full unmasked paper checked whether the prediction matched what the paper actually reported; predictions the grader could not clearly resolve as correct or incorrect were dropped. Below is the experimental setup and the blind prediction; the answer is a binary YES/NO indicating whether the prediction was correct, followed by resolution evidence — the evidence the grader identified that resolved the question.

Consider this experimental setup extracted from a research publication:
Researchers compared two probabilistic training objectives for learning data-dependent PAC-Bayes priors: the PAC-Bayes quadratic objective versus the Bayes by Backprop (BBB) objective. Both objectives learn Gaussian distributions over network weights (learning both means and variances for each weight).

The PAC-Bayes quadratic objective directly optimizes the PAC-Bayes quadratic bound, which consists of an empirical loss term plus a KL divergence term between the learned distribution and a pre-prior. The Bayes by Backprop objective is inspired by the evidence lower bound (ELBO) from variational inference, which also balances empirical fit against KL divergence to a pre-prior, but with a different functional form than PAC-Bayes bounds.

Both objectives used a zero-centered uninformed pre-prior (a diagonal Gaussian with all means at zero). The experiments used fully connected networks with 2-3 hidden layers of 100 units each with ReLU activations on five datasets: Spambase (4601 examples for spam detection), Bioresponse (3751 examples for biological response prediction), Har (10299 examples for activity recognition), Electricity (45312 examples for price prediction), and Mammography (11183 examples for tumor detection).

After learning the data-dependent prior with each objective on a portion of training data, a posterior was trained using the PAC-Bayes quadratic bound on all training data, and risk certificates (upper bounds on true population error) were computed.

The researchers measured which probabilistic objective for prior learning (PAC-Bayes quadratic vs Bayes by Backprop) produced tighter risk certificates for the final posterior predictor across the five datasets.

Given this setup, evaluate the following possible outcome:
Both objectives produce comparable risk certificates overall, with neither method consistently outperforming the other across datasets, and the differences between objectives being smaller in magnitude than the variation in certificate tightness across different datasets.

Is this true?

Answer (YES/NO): NO